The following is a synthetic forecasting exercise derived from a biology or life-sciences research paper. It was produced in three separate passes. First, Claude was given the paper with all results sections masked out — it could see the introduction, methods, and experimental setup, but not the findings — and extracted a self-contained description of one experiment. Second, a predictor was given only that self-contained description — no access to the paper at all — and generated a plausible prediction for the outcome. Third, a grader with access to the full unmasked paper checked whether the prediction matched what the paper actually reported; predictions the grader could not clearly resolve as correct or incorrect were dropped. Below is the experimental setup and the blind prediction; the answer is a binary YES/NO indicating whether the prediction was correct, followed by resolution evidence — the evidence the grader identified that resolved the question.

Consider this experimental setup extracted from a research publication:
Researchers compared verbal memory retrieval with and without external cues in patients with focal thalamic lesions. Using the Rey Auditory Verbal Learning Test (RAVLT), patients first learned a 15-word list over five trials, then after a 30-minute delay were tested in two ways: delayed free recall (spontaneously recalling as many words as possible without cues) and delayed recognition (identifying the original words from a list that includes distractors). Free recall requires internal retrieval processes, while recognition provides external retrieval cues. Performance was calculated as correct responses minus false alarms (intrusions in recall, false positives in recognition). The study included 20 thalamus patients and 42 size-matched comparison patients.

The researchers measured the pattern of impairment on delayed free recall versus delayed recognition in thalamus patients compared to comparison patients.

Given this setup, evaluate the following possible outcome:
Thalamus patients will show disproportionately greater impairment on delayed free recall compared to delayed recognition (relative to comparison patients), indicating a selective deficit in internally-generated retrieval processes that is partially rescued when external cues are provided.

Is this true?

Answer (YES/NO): NO